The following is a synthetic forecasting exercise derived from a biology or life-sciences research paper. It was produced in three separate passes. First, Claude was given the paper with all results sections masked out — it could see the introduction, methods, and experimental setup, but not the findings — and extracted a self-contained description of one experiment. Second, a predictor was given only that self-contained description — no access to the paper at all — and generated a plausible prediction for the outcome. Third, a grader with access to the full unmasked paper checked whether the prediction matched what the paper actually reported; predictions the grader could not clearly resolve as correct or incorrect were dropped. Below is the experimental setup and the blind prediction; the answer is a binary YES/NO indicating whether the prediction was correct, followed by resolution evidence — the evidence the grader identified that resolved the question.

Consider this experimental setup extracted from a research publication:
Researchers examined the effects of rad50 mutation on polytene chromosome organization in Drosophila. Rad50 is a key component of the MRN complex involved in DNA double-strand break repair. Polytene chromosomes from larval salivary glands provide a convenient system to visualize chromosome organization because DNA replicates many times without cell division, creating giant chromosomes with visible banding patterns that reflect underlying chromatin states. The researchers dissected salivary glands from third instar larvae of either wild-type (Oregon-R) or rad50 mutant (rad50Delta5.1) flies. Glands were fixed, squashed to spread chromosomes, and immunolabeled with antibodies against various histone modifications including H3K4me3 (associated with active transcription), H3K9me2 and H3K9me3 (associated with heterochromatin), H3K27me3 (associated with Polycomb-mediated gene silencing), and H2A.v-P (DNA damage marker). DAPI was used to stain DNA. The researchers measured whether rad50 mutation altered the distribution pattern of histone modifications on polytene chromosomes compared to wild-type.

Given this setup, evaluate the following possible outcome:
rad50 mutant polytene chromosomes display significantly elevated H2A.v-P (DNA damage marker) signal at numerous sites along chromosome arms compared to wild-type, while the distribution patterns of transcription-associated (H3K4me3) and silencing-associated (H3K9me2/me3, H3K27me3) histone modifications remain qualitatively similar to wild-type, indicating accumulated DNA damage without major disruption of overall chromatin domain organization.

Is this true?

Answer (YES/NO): NO